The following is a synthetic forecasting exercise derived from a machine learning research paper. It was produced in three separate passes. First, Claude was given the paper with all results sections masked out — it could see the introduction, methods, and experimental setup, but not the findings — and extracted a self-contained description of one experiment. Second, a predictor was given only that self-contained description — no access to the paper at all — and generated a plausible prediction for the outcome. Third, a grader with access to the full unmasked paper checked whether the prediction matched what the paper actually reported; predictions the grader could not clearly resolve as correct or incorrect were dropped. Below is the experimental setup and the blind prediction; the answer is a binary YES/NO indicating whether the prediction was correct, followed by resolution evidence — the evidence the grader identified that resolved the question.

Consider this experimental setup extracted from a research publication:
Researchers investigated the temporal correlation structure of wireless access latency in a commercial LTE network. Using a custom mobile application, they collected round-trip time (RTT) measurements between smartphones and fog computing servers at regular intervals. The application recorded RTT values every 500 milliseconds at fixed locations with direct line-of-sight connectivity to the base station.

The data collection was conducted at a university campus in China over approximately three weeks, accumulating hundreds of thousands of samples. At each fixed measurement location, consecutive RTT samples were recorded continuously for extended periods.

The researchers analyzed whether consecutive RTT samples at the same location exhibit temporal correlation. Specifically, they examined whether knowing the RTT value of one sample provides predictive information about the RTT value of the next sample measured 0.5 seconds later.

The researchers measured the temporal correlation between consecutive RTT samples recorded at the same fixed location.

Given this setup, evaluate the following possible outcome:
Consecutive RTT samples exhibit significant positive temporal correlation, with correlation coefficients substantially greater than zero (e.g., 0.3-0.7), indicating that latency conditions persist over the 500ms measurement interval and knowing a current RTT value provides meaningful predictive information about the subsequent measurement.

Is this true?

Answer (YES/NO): NO